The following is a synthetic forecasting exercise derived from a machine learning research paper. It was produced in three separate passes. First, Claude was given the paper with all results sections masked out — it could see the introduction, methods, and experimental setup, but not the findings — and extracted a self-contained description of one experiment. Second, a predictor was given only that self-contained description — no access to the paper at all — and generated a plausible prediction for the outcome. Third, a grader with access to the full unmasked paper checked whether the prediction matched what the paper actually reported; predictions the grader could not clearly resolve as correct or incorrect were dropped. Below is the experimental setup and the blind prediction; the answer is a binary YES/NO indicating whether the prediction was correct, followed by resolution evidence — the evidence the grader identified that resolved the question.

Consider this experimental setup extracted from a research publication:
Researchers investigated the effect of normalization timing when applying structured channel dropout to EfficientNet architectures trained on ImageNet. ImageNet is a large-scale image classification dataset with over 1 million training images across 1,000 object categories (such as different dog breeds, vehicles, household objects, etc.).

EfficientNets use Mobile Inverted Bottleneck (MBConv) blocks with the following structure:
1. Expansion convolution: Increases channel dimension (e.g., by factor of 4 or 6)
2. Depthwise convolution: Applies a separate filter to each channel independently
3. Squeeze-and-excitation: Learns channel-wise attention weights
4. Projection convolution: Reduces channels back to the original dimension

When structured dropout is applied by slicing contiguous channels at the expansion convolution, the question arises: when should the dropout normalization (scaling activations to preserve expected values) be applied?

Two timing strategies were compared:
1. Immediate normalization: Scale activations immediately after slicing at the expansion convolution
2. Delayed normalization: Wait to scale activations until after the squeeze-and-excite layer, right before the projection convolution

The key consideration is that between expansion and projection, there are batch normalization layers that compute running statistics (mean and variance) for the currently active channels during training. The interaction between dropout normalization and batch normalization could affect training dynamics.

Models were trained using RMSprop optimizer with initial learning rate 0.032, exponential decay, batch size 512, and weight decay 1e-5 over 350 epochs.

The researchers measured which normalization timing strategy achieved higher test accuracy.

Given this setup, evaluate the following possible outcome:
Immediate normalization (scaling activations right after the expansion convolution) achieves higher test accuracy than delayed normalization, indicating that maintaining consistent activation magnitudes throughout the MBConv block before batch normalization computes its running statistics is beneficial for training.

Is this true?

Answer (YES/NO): NO